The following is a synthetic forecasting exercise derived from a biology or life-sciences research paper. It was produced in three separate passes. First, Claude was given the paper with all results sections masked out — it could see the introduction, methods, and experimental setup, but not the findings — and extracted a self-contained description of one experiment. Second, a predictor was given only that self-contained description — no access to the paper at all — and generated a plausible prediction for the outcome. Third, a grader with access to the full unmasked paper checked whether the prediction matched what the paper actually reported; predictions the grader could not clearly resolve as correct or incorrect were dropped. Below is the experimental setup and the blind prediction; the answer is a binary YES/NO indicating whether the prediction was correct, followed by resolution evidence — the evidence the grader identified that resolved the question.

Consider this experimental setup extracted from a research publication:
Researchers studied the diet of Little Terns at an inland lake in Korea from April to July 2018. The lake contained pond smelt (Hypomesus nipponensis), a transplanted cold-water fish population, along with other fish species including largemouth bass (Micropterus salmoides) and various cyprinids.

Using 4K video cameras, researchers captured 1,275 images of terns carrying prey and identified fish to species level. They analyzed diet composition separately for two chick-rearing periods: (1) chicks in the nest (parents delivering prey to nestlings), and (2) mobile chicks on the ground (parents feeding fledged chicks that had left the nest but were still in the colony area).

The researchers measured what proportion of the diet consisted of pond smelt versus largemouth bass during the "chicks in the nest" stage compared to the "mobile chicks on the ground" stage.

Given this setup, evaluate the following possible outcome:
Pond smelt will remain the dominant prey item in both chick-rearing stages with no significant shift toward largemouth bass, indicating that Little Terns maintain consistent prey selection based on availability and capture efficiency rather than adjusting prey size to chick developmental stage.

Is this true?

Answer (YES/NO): NO